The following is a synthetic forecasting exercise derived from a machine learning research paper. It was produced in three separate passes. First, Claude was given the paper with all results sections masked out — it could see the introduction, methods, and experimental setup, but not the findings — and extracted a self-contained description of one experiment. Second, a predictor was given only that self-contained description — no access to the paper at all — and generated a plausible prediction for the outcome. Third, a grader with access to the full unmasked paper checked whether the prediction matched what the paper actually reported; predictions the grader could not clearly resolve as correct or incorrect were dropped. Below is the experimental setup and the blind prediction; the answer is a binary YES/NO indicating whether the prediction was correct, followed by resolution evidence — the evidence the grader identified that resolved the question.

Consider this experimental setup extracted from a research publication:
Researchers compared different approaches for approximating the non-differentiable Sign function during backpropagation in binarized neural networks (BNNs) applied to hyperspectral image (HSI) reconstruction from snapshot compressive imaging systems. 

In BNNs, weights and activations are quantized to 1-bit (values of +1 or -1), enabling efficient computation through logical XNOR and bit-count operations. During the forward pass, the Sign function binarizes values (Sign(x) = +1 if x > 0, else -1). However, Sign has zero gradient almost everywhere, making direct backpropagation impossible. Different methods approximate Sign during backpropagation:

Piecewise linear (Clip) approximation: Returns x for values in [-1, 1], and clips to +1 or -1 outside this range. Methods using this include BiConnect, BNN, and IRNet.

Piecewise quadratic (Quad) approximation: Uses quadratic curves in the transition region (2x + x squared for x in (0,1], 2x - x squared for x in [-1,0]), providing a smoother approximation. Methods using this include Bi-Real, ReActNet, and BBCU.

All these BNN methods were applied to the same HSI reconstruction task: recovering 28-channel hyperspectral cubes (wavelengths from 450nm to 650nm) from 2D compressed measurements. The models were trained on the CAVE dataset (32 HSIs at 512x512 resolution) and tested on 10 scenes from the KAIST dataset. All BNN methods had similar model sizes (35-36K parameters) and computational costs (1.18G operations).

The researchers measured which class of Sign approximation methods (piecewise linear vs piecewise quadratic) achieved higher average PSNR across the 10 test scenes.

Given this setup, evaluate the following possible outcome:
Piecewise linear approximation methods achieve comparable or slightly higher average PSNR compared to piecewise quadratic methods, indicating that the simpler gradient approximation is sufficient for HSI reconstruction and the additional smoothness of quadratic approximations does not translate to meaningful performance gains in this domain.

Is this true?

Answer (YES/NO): NO